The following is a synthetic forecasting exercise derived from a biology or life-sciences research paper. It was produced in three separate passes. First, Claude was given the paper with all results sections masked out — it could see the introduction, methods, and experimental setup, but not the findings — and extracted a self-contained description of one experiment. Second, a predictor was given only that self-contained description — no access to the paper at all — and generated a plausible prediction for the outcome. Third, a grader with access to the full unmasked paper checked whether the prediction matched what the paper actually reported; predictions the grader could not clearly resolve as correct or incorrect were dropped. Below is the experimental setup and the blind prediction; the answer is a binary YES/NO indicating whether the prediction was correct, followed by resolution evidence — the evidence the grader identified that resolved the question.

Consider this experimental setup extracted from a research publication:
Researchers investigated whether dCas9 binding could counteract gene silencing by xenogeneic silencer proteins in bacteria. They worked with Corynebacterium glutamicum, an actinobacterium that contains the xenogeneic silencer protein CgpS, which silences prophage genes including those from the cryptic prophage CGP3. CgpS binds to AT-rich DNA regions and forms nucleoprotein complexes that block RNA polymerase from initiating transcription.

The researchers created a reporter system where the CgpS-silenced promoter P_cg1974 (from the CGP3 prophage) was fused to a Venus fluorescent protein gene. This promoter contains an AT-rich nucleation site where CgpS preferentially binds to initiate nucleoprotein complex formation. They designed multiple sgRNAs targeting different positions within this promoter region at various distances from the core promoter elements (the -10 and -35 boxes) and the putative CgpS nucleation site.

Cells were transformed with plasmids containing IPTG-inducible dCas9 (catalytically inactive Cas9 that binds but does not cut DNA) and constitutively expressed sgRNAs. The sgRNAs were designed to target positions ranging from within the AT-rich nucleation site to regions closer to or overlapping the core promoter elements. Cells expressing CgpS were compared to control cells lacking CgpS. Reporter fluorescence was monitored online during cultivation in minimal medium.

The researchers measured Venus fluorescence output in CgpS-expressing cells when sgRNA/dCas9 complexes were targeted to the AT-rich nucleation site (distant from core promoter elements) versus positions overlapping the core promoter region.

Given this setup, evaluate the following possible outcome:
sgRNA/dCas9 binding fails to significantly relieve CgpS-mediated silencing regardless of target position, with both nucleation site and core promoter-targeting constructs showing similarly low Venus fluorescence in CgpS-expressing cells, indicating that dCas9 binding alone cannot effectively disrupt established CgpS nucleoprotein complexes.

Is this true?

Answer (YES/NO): NO